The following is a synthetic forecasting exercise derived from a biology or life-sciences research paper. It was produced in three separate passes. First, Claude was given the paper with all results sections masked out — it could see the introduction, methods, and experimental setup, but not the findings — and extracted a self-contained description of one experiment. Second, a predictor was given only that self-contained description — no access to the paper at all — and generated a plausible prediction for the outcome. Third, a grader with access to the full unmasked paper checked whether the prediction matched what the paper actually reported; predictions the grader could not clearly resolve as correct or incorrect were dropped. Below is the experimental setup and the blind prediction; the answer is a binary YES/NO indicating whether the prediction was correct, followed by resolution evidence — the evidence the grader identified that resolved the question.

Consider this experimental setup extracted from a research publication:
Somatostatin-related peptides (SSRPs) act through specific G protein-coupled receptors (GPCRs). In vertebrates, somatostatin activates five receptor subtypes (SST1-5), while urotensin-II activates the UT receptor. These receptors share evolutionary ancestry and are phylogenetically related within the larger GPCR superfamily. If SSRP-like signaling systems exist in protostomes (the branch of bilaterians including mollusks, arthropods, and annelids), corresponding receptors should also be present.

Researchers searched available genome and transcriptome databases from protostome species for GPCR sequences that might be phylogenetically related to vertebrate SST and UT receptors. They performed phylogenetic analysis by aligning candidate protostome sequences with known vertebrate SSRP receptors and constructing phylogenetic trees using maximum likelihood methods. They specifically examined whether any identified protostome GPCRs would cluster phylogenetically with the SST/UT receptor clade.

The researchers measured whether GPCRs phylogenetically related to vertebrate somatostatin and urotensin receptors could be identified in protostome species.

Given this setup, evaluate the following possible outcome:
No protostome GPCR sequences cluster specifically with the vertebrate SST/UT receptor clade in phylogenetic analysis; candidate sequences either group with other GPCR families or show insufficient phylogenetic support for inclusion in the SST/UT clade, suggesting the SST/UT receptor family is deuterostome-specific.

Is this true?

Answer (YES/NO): NO